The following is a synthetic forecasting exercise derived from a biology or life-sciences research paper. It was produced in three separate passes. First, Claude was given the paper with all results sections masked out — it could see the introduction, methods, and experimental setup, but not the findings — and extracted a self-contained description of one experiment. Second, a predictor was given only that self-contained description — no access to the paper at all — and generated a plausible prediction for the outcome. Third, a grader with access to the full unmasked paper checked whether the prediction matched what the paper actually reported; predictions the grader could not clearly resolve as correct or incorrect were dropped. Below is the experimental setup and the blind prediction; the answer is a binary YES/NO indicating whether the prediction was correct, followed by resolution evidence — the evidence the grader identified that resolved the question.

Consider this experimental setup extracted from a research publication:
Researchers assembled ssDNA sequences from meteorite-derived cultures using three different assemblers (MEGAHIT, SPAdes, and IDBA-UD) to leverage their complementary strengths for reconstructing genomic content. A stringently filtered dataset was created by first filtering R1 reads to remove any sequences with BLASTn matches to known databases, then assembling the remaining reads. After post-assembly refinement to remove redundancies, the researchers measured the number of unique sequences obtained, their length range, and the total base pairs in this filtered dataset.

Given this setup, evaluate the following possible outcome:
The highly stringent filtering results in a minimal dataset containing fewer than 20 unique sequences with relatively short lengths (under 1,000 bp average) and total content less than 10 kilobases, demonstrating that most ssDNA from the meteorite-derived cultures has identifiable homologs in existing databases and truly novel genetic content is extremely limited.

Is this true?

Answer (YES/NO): YES